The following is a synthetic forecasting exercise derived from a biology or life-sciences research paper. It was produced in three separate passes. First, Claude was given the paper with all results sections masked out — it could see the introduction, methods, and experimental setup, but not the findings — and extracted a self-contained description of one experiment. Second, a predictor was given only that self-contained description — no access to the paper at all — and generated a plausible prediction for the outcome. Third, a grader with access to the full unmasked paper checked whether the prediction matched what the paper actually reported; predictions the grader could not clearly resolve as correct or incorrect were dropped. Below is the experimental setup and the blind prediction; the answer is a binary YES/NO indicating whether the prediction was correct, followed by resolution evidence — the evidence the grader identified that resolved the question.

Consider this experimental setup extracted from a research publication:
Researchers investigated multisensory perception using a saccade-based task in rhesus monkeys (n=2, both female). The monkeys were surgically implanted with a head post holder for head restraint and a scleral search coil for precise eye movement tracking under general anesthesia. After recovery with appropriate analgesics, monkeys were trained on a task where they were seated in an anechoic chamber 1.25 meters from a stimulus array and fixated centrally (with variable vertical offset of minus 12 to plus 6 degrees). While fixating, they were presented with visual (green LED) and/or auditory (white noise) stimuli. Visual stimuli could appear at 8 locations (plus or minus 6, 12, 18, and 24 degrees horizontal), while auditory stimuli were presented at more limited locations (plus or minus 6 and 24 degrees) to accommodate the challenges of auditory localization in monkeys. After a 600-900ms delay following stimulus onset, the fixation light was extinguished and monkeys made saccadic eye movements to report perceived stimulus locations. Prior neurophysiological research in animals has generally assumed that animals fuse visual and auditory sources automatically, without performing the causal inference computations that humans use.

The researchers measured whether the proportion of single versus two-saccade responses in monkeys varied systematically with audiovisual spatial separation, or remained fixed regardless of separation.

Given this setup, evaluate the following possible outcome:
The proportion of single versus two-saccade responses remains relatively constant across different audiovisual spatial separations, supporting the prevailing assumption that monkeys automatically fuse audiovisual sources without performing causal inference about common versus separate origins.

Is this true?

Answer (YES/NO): NO